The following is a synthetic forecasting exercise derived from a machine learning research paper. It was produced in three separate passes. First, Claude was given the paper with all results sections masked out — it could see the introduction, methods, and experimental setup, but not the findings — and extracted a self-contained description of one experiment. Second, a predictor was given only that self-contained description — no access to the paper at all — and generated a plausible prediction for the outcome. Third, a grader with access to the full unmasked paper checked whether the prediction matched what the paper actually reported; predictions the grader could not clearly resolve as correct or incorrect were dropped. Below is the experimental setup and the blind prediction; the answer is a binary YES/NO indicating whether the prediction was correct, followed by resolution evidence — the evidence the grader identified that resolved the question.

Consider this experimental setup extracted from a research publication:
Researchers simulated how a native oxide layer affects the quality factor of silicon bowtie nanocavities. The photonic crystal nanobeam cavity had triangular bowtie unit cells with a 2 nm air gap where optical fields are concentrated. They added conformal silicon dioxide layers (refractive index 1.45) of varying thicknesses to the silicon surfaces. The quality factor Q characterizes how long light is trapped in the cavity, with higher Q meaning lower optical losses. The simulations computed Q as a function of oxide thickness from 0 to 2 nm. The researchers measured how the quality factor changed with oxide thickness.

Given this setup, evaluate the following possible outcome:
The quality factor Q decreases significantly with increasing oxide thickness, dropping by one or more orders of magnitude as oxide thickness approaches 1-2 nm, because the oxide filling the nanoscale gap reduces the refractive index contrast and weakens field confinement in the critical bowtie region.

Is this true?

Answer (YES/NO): NO